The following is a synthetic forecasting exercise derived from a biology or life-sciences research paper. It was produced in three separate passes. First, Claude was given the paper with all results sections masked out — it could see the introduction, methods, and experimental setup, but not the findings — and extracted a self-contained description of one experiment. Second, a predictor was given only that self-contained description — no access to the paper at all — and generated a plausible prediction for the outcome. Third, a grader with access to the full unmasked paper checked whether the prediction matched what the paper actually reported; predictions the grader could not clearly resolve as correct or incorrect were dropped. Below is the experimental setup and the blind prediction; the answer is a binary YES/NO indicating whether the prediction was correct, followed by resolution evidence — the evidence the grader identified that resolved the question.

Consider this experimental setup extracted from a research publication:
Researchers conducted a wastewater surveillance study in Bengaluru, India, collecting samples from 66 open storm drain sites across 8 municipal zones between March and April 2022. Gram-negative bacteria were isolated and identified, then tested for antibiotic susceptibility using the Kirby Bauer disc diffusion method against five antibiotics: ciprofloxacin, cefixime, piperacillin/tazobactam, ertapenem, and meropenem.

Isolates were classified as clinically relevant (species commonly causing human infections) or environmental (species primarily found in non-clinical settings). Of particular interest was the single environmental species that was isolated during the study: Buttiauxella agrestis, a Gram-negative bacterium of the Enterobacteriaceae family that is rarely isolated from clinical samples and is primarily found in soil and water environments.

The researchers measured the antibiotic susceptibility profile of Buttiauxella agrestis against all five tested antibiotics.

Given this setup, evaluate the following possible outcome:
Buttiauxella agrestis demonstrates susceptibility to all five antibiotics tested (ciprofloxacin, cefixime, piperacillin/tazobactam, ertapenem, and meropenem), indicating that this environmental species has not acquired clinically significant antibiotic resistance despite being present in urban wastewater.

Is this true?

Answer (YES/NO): NO